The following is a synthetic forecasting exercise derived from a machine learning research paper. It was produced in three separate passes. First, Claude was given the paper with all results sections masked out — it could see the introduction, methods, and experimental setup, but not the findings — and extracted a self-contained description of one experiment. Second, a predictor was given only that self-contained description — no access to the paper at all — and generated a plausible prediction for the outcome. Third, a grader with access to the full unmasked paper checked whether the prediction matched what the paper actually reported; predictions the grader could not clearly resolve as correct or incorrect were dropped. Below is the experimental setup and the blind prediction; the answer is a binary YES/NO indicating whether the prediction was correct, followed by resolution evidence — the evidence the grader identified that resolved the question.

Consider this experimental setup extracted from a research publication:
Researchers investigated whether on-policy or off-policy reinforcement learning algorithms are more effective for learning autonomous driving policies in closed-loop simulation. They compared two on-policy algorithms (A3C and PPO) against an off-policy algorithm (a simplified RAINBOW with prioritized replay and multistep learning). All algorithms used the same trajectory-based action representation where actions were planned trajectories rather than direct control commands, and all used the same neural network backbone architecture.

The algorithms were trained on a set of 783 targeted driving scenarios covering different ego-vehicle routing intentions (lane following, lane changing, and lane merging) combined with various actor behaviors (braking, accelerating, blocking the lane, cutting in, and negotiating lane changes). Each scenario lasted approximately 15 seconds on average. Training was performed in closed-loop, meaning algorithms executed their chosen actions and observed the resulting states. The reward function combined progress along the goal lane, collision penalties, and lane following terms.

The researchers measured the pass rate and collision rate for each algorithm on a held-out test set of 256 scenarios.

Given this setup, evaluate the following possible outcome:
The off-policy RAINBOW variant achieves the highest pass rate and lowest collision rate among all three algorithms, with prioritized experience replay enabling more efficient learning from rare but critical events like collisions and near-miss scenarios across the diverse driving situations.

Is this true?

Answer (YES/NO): YES